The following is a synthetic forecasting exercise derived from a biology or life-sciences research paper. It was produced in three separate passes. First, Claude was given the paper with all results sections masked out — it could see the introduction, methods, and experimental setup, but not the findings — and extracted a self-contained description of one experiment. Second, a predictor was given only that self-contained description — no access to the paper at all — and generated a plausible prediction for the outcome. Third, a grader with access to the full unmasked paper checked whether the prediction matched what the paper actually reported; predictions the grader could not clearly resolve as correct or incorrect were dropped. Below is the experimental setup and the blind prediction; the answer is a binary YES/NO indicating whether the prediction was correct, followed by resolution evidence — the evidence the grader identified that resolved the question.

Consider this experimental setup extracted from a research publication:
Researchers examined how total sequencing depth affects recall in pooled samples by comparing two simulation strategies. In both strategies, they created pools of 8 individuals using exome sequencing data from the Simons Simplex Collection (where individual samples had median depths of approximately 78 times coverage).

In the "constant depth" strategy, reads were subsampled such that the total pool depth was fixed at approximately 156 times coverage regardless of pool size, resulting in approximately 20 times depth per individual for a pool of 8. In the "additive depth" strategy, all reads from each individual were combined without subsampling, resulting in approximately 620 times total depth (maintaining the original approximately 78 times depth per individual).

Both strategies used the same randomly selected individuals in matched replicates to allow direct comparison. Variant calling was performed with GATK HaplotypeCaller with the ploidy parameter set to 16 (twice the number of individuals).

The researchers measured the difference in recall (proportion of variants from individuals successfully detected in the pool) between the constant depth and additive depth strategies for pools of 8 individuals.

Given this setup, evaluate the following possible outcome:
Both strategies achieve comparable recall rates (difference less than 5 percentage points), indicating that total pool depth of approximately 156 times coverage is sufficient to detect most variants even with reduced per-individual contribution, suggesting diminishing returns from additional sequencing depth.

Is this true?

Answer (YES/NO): NO